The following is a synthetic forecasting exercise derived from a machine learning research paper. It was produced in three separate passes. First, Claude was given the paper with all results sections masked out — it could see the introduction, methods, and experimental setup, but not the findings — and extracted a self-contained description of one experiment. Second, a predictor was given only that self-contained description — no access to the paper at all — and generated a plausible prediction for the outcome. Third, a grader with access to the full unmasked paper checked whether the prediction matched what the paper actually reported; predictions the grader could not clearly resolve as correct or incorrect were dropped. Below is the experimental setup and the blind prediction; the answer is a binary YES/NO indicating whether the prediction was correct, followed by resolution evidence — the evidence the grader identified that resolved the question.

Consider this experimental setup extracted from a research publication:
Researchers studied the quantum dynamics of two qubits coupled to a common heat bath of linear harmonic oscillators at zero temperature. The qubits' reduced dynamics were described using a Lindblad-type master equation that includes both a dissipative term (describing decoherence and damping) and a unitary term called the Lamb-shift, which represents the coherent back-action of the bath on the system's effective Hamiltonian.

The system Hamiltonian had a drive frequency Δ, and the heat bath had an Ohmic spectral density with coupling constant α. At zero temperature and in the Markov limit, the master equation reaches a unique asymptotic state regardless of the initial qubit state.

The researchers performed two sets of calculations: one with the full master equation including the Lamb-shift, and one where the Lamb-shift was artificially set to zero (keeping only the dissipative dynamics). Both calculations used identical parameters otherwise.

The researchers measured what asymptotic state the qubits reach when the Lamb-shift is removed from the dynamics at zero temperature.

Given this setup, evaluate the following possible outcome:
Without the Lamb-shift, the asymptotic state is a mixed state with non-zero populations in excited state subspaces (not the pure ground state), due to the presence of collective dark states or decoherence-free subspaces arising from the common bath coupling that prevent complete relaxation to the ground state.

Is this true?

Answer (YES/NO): NO